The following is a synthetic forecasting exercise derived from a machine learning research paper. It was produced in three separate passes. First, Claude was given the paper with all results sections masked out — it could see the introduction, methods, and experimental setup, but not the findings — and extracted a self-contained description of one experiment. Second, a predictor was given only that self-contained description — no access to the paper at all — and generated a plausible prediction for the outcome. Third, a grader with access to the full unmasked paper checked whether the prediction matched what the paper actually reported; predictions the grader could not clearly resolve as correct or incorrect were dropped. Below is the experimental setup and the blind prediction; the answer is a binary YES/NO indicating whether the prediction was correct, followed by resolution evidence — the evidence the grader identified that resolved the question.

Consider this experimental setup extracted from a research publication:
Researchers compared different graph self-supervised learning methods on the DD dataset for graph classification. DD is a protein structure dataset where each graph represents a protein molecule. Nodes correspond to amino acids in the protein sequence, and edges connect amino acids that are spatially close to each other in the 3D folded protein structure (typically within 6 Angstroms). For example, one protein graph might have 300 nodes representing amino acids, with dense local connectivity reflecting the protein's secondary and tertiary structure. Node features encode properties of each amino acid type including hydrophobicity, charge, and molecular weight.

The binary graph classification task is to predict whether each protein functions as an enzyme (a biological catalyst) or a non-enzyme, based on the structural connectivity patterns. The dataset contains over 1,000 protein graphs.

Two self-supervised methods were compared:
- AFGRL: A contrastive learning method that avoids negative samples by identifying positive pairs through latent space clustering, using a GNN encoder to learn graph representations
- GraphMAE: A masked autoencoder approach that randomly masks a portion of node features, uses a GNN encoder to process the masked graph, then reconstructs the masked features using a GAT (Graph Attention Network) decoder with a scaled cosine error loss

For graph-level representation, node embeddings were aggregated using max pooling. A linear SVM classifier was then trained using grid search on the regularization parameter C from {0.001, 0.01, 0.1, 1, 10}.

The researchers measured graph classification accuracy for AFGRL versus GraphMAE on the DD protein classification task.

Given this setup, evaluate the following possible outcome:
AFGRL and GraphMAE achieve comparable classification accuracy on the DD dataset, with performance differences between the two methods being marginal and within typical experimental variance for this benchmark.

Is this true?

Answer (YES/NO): YES